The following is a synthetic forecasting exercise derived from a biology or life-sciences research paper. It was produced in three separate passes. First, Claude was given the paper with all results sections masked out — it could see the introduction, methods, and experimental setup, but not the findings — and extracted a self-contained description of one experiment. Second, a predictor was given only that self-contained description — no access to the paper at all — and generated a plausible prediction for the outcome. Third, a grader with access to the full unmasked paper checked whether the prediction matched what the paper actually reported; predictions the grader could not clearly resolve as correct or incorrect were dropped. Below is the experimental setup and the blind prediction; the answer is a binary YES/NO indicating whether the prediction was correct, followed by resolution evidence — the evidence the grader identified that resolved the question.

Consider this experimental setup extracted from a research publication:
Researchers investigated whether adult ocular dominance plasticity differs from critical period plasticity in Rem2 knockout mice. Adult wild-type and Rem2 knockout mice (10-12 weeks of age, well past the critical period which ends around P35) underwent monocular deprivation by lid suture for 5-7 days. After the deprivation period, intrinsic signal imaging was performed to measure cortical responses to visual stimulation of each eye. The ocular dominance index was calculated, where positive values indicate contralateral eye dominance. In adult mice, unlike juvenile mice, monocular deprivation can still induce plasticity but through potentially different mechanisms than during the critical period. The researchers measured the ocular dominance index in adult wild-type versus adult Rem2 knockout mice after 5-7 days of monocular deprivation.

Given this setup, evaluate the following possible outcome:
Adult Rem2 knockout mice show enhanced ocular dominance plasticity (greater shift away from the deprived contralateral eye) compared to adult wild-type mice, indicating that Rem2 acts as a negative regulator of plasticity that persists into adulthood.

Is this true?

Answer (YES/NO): NO